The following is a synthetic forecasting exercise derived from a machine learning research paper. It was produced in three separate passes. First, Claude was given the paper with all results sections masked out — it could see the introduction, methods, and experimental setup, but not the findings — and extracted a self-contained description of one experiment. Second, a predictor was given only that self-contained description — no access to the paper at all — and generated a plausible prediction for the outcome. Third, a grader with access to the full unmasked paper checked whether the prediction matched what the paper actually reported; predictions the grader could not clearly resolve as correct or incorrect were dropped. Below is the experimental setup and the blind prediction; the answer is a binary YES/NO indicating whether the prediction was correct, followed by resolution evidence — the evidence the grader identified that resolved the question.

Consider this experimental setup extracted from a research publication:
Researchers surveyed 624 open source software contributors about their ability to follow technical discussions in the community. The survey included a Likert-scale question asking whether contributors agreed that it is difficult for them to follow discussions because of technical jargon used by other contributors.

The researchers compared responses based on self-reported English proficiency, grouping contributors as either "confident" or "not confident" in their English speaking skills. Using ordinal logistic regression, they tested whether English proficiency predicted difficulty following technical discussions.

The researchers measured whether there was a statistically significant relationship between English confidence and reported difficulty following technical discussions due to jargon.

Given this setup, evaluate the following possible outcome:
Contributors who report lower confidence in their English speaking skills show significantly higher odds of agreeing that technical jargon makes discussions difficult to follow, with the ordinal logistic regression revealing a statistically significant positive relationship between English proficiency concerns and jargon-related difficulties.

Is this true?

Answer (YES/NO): YES